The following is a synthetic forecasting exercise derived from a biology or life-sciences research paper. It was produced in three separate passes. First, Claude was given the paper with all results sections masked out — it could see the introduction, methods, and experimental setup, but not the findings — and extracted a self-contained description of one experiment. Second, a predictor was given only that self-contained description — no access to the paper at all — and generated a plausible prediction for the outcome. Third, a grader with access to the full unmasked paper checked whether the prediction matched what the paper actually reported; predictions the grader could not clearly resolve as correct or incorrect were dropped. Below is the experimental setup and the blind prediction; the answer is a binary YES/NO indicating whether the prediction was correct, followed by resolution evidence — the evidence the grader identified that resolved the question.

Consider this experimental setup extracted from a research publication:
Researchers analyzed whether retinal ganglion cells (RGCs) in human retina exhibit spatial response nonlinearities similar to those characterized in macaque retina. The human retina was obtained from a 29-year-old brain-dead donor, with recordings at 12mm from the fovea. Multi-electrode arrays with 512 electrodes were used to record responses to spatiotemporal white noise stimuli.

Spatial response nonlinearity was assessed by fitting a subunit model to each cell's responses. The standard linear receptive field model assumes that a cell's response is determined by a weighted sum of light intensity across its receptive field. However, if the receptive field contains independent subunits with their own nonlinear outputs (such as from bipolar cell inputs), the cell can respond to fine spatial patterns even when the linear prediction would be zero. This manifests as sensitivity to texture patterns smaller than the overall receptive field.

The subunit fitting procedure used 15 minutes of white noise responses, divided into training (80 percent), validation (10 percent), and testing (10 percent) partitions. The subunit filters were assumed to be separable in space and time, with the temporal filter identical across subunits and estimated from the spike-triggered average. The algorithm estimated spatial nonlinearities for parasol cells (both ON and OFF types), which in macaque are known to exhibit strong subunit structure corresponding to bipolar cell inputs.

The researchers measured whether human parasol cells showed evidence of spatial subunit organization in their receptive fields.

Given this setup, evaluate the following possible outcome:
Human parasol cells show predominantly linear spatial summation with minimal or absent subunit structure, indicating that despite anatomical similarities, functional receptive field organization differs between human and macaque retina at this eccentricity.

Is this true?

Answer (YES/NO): NO